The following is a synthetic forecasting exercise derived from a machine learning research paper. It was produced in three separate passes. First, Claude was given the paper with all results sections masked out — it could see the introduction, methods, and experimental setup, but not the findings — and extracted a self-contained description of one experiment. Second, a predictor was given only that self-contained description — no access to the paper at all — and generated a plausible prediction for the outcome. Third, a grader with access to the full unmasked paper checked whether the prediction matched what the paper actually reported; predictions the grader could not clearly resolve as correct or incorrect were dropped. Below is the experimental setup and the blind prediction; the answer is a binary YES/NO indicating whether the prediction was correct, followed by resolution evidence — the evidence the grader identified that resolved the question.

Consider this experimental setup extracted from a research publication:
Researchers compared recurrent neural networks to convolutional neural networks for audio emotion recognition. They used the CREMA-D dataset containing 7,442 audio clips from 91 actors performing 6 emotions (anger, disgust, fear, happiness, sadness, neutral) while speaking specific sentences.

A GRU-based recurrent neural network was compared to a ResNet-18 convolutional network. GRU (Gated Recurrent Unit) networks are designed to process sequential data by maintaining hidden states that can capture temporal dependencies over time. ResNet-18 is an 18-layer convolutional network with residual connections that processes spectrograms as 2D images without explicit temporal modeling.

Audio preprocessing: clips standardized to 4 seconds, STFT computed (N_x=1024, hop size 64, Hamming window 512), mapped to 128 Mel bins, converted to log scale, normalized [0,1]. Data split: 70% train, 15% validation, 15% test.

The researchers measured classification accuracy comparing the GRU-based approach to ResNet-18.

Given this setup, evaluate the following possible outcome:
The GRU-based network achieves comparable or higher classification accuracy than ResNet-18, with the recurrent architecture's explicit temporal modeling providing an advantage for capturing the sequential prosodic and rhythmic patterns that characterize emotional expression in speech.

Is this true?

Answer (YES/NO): NO